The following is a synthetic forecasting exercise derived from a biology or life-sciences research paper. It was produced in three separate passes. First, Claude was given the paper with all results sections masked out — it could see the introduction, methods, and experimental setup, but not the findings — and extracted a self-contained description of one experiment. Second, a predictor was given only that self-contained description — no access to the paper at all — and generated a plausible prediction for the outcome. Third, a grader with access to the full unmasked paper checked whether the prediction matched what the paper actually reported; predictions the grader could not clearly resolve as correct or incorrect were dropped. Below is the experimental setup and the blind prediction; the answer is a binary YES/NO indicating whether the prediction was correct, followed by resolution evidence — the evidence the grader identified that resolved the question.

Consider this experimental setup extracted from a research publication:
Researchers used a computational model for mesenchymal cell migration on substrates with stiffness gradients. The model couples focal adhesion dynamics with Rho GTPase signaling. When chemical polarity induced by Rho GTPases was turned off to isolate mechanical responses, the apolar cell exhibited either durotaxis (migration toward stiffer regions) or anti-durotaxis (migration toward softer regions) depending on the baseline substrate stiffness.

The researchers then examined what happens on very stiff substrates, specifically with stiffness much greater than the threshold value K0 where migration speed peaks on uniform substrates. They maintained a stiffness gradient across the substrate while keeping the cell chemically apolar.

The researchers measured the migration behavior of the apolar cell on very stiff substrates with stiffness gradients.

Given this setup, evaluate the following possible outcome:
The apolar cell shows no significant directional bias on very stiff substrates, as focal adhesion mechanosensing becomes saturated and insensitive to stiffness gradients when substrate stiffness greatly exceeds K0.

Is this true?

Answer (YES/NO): YES